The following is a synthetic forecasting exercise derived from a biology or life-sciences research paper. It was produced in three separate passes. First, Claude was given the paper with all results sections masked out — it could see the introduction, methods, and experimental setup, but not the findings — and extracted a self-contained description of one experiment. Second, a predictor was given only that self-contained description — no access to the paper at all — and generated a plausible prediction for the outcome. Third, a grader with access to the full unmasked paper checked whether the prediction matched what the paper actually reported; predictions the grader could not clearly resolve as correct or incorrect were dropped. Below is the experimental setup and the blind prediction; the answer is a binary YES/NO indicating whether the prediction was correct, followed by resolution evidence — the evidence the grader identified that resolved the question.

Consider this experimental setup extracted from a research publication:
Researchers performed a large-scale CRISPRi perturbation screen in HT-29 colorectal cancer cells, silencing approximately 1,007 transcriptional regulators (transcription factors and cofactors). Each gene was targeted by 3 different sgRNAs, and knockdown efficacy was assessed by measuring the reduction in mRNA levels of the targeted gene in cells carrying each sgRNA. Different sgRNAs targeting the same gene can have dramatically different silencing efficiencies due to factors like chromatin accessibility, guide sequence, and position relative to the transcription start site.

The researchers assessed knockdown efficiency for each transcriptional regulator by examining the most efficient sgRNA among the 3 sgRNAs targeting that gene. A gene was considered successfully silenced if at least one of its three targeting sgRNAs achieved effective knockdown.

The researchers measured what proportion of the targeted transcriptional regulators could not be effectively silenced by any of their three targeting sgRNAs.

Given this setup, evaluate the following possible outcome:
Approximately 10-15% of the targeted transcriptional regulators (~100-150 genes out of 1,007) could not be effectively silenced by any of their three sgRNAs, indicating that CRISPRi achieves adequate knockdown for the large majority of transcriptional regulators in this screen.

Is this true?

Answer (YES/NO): NO